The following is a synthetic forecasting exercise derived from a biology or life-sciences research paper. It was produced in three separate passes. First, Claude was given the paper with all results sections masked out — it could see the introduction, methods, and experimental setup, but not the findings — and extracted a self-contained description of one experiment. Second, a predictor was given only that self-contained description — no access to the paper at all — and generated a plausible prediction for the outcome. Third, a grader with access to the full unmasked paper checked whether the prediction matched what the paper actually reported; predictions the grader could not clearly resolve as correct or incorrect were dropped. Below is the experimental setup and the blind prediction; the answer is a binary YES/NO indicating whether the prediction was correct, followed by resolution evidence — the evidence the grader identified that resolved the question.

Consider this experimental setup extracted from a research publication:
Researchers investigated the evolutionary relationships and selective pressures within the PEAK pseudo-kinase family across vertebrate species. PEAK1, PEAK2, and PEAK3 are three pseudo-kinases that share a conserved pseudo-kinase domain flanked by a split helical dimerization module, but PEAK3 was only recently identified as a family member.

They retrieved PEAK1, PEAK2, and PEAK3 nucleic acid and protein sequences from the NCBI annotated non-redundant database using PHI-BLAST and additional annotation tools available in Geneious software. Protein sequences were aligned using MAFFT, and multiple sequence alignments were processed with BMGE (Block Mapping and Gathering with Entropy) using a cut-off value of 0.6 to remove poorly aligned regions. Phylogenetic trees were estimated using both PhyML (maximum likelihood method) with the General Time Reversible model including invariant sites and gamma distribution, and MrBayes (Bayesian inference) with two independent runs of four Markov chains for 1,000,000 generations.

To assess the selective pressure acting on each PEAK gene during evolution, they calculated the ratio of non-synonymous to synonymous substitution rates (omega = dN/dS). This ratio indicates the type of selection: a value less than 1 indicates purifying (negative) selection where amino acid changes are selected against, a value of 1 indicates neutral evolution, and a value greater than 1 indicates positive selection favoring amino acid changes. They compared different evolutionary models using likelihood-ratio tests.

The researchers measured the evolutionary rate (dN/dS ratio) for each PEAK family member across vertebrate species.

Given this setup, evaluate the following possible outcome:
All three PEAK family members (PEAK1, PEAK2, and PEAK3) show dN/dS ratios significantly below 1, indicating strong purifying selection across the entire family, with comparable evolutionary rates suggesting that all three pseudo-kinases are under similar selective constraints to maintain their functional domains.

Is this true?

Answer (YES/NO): NO